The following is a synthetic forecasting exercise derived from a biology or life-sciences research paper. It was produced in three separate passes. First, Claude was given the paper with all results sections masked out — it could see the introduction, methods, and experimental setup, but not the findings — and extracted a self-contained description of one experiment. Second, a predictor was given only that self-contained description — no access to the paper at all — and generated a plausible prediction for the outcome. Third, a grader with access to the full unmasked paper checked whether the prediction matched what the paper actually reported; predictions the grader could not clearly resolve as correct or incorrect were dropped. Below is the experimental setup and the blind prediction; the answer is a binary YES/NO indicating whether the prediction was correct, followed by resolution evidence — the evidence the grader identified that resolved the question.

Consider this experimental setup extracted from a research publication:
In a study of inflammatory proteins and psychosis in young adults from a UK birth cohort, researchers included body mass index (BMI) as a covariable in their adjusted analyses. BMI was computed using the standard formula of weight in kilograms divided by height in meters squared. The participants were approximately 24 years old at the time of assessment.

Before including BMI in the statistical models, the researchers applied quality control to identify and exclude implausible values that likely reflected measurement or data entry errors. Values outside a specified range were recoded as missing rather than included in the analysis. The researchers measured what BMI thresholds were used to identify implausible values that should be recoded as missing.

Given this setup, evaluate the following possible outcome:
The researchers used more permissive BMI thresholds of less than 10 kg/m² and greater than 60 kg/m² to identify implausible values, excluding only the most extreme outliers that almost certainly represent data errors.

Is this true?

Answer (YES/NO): NO